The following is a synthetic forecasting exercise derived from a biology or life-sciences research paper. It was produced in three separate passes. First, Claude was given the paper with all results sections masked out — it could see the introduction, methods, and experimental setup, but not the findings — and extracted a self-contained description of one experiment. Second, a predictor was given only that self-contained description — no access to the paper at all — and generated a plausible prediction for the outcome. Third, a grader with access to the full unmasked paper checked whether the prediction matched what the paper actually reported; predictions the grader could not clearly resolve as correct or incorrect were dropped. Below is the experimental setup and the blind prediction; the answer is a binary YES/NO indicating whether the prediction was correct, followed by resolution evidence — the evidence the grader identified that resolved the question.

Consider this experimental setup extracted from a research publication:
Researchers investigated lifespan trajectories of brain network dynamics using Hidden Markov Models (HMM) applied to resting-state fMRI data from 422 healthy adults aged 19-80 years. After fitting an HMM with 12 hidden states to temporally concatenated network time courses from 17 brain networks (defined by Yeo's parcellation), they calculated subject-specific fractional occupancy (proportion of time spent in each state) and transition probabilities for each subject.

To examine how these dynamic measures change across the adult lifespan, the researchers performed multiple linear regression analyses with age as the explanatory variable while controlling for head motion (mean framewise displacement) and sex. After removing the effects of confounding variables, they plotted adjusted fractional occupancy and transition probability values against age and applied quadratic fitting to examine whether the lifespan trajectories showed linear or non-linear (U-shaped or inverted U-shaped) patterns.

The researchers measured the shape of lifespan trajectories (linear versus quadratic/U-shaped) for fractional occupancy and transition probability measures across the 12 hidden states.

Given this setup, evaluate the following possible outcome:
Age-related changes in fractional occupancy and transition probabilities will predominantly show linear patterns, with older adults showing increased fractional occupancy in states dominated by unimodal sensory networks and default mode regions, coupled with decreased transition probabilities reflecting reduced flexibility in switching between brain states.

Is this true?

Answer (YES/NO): NO